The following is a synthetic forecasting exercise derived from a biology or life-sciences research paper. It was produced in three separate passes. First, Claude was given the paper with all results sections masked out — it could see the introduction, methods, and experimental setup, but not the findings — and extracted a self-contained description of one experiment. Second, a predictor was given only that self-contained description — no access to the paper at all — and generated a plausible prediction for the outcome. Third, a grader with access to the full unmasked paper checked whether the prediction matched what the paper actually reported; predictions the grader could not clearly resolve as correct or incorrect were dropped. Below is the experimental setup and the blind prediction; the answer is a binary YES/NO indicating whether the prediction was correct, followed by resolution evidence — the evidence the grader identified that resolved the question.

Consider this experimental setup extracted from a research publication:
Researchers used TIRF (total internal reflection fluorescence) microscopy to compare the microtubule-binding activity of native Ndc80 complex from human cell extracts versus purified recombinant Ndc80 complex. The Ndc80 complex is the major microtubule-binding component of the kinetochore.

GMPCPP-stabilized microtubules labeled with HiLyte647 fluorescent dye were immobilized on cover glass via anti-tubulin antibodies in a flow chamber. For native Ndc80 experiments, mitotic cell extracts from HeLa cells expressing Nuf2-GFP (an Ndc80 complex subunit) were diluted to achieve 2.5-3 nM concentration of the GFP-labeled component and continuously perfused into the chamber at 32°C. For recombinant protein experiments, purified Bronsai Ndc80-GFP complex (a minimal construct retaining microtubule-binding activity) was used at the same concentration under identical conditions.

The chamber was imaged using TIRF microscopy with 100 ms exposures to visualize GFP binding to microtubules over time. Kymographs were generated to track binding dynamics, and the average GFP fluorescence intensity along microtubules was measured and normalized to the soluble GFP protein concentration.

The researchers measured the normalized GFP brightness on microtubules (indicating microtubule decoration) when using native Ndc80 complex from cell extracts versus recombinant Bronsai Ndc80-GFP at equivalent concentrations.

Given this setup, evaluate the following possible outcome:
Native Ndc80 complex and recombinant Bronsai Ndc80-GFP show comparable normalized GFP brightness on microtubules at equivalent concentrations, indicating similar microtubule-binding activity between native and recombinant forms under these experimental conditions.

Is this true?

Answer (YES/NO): NO